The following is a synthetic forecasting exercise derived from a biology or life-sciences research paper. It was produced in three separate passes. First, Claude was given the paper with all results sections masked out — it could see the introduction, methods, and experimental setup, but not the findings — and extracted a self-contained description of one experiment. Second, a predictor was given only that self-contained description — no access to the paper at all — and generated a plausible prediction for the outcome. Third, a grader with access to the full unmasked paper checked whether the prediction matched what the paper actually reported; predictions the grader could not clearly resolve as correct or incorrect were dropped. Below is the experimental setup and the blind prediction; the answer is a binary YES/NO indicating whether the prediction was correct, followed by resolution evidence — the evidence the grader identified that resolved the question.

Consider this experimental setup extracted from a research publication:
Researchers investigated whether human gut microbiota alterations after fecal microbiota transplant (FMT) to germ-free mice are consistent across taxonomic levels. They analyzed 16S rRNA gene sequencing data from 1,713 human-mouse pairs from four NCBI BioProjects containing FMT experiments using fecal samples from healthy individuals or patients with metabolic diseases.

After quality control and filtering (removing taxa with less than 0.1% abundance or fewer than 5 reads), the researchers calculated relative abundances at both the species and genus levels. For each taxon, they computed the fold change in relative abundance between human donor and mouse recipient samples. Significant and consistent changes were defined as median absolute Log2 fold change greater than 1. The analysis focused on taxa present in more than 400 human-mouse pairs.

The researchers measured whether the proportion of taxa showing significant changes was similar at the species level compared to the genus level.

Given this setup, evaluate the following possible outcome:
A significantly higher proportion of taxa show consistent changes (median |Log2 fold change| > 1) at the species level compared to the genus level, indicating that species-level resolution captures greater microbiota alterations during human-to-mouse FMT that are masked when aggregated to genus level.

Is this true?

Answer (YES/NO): NO